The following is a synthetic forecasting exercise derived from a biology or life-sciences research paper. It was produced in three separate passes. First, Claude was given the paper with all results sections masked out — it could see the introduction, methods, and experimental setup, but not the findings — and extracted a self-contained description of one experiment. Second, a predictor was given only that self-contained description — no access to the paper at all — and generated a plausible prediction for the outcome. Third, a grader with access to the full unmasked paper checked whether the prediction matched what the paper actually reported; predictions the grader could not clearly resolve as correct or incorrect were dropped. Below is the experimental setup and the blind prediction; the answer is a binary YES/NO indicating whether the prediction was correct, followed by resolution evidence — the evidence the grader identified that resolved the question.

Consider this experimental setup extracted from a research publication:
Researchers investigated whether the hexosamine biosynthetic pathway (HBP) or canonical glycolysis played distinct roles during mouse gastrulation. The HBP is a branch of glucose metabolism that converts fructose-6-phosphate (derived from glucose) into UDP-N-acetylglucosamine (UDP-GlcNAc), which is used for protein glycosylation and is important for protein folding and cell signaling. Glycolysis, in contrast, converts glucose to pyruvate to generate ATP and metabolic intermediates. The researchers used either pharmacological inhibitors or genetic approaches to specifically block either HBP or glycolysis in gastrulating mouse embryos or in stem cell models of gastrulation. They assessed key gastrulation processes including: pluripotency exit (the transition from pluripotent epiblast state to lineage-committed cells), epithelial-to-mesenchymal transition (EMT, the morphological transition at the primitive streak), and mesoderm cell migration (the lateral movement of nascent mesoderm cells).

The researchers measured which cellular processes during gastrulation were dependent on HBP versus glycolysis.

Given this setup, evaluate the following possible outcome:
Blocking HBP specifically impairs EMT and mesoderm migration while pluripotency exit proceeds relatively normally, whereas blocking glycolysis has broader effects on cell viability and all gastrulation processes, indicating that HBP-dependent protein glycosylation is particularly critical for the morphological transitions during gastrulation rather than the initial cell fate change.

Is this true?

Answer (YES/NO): NO